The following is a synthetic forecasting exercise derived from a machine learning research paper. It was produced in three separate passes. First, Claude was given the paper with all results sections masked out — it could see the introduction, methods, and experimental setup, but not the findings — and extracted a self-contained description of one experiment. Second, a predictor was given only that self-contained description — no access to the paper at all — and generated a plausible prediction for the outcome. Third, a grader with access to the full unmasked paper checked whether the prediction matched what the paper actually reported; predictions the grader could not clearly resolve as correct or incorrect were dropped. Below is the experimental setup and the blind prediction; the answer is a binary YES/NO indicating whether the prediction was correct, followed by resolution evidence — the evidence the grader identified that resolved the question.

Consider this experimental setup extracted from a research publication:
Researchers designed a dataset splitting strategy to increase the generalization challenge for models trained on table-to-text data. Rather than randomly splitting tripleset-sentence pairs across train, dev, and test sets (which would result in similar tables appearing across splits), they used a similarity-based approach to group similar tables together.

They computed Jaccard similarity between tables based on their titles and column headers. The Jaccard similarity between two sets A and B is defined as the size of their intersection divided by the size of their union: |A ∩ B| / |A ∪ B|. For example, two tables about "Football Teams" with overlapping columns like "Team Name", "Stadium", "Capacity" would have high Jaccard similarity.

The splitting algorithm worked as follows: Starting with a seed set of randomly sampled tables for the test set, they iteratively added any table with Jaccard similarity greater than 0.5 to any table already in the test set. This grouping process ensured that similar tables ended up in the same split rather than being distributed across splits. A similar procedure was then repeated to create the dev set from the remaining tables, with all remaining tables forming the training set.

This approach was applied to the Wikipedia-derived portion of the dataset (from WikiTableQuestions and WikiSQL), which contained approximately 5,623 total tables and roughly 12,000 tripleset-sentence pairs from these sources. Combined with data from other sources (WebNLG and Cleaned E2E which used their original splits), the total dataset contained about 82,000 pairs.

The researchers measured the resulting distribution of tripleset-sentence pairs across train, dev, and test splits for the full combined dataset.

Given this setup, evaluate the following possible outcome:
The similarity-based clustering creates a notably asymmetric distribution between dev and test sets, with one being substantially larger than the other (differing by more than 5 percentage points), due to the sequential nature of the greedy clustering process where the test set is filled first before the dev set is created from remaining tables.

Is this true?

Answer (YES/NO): YES